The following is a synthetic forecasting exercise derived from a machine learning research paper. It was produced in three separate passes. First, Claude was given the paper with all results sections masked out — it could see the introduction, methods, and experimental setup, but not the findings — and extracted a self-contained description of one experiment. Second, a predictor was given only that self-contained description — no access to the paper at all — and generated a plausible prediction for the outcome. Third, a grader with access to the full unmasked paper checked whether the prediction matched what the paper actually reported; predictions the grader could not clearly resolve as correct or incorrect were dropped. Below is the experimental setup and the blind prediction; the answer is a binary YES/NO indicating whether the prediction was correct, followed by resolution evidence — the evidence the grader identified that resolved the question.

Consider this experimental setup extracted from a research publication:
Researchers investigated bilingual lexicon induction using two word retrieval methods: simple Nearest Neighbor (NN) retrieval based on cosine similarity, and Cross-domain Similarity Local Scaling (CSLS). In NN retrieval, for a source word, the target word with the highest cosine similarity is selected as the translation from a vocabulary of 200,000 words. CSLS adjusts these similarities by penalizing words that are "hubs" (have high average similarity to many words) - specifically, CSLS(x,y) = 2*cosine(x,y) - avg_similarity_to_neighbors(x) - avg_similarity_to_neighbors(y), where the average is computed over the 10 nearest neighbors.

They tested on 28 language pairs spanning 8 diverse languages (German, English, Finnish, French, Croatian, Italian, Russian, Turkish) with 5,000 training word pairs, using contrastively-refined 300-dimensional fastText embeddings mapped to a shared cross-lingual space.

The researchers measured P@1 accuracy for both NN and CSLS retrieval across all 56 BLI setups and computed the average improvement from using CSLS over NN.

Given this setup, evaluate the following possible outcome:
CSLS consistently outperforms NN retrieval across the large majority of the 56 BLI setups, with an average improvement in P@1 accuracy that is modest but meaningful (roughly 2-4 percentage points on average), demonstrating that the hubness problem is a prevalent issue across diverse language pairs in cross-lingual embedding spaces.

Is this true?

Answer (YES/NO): YES